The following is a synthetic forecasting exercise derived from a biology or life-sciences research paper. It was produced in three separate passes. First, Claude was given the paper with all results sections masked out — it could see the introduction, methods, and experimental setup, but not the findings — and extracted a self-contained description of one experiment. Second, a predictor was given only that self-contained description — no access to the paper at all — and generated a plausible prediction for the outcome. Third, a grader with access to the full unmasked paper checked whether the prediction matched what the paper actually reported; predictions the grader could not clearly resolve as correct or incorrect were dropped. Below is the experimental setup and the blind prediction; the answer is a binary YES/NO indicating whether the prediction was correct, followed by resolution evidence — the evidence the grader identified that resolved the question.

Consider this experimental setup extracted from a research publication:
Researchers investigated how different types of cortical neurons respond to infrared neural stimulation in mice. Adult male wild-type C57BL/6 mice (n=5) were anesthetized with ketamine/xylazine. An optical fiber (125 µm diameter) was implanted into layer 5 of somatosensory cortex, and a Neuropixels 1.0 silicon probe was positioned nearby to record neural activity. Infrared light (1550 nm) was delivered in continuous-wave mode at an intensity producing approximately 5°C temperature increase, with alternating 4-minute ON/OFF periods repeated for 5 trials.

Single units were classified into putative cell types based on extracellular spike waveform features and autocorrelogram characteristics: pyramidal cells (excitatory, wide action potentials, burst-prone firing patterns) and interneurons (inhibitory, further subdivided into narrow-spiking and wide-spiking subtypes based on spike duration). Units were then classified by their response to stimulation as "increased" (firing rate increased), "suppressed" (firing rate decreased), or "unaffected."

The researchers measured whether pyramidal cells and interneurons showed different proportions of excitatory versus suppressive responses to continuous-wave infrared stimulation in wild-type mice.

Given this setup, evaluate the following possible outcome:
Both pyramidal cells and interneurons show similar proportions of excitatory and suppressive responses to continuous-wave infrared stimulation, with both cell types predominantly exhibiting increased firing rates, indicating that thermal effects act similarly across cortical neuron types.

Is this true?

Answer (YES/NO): NO